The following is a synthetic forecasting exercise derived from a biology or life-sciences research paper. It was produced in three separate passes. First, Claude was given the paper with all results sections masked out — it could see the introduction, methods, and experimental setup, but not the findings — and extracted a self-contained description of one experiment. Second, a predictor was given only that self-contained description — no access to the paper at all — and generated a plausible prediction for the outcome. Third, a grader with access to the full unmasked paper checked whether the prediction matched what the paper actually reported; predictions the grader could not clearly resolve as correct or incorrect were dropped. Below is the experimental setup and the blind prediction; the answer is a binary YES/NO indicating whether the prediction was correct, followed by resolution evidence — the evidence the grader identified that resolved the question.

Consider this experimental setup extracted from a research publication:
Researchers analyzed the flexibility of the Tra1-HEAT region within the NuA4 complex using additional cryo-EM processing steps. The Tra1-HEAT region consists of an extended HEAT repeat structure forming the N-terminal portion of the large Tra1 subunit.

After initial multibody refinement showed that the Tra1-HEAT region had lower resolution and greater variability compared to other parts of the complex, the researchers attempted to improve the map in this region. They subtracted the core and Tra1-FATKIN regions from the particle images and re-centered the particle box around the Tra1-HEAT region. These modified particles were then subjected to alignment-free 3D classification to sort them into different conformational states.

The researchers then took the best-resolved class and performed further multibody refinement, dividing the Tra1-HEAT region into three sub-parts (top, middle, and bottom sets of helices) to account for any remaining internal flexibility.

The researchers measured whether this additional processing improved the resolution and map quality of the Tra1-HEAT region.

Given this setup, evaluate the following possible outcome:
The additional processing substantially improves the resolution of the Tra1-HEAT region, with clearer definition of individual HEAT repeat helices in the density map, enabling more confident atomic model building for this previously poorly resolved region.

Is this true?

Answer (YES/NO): NO